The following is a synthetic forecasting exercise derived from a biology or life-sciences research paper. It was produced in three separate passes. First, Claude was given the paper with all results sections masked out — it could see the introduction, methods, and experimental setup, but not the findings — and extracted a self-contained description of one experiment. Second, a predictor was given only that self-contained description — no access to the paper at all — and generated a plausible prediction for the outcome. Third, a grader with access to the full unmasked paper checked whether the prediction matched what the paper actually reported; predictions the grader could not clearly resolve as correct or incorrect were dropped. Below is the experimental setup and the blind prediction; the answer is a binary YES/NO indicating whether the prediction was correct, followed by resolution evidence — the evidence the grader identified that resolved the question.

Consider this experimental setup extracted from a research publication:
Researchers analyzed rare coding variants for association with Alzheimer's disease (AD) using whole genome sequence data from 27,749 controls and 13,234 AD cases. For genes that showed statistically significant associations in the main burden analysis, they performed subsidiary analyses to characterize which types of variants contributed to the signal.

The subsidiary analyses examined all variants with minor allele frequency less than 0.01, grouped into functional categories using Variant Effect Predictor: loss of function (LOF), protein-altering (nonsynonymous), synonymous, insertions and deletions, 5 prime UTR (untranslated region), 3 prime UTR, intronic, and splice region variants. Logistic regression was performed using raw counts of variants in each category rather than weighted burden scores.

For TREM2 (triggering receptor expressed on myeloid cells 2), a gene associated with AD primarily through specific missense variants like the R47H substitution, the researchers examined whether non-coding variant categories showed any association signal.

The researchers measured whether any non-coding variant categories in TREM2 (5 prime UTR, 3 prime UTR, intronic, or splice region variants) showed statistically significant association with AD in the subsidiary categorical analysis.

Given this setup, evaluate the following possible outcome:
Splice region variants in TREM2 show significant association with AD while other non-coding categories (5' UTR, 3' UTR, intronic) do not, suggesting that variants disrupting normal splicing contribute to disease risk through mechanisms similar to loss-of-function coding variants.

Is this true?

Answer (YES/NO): NO